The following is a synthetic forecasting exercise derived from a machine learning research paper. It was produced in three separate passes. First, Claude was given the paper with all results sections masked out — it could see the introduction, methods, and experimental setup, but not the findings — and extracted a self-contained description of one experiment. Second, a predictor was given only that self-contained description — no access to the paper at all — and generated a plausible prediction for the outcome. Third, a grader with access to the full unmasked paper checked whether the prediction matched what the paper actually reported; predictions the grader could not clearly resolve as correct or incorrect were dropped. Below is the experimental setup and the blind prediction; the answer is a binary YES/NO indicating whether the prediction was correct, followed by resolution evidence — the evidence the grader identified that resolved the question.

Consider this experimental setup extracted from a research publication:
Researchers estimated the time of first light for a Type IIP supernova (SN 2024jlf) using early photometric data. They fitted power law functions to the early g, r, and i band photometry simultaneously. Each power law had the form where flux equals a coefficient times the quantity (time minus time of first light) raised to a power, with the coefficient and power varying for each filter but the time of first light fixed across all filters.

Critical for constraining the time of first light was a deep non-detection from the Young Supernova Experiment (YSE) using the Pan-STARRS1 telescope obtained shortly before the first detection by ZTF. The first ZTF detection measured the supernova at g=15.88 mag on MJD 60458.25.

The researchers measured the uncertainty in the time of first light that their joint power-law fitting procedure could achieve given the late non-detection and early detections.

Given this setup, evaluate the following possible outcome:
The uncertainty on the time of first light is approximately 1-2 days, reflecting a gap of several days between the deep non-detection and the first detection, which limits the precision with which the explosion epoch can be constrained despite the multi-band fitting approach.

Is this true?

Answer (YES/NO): NO